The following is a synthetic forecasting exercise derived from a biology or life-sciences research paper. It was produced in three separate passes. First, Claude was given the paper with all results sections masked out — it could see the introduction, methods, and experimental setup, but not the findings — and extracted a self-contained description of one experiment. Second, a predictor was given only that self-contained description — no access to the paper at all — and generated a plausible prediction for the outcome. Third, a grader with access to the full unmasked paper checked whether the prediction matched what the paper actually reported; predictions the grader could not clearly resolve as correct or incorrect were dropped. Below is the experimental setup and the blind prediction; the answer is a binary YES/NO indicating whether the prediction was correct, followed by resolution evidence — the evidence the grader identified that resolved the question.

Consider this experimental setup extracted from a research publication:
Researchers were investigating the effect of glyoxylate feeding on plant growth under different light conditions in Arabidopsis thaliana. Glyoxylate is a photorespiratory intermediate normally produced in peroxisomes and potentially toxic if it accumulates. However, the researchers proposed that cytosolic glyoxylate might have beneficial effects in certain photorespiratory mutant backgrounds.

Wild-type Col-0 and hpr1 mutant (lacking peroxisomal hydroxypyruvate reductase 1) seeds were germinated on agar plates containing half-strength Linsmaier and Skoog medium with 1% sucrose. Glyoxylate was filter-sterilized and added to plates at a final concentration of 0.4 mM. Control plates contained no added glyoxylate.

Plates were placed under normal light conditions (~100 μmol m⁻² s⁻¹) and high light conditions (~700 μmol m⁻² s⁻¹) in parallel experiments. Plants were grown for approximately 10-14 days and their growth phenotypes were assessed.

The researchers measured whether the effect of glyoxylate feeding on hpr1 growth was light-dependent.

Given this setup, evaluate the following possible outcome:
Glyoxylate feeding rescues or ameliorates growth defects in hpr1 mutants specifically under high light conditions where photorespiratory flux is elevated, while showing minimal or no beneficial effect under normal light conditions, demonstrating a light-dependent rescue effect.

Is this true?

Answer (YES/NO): NO